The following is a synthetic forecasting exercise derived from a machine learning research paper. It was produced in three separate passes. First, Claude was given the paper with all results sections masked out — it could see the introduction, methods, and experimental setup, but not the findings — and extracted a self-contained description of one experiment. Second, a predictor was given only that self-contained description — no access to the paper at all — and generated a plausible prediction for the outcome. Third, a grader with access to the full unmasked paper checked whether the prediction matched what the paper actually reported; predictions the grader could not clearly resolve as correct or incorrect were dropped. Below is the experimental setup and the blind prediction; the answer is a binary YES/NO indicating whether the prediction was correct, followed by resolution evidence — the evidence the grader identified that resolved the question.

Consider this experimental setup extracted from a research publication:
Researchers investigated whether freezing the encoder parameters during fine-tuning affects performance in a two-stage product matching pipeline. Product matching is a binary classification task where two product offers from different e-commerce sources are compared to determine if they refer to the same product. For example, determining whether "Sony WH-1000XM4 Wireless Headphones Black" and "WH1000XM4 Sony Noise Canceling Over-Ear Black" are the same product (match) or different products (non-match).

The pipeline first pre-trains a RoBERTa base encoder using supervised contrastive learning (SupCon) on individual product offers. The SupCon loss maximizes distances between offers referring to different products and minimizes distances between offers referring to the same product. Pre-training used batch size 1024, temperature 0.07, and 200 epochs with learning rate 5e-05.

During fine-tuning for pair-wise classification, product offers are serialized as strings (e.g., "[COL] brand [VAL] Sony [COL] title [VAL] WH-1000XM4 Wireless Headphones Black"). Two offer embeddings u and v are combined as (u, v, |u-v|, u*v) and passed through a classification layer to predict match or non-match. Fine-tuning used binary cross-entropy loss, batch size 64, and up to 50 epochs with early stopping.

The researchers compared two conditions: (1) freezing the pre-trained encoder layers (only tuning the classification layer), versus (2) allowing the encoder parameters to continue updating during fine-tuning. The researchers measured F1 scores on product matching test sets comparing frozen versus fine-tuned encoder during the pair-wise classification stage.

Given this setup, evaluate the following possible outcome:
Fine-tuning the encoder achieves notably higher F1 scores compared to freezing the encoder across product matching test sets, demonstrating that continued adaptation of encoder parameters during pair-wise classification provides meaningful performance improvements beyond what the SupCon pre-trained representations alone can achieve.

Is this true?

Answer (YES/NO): NO